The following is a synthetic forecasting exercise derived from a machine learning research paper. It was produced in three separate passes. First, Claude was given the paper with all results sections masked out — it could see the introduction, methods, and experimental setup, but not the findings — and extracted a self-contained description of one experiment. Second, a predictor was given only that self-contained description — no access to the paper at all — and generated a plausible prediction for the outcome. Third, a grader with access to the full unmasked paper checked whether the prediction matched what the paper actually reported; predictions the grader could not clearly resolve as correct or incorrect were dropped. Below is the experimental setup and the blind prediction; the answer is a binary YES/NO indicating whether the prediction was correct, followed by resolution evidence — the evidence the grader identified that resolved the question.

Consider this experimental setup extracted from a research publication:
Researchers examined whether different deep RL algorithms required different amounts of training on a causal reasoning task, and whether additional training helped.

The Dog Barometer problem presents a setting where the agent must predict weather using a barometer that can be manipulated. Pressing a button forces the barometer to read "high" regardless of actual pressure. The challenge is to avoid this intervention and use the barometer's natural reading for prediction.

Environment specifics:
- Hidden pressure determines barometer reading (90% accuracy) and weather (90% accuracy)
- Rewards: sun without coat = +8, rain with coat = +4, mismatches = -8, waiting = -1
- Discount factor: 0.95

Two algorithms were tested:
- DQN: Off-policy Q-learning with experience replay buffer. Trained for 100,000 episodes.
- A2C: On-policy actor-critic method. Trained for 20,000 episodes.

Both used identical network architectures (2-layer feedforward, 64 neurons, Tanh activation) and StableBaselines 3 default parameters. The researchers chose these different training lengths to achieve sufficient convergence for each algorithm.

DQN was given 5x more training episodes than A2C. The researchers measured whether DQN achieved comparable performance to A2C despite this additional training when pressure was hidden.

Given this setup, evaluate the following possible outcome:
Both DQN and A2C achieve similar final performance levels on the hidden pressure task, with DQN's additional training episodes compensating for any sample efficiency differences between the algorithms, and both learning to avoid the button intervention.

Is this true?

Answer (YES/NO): NO